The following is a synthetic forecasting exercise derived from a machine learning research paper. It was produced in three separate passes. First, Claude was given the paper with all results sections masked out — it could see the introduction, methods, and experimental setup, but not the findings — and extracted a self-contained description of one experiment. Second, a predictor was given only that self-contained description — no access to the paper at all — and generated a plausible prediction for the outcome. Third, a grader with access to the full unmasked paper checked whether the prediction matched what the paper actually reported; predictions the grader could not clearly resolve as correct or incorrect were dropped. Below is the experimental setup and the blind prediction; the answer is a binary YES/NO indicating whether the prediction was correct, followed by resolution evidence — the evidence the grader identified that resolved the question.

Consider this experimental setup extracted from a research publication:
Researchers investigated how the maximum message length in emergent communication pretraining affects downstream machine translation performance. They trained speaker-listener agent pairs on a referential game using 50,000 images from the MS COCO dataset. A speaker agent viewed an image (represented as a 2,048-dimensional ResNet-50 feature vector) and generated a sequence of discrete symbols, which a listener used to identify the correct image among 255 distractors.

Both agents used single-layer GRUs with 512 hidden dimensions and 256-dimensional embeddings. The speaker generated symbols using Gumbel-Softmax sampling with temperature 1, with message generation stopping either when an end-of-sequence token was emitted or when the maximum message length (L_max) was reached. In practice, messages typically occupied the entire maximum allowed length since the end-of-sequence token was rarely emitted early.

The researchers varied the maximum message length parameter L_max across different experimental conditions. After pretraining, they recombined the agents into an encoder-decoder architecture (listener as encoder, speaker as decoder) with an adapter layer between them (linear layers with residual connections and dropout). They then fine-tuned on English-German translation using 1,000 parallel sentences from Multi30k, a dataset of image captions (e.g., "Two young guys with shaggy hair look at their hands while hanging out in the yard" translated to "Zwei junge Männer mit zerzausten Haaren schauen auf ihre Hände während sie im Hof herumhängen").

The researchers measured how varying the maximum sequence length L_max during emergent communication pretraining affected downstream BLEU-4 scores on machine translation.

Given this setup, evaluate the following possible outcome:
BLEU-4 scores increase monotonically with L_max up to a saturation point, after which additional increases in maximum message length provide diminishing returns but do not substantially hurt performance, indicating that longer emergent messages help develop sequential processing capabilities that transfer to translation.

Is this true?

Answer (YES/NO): NO